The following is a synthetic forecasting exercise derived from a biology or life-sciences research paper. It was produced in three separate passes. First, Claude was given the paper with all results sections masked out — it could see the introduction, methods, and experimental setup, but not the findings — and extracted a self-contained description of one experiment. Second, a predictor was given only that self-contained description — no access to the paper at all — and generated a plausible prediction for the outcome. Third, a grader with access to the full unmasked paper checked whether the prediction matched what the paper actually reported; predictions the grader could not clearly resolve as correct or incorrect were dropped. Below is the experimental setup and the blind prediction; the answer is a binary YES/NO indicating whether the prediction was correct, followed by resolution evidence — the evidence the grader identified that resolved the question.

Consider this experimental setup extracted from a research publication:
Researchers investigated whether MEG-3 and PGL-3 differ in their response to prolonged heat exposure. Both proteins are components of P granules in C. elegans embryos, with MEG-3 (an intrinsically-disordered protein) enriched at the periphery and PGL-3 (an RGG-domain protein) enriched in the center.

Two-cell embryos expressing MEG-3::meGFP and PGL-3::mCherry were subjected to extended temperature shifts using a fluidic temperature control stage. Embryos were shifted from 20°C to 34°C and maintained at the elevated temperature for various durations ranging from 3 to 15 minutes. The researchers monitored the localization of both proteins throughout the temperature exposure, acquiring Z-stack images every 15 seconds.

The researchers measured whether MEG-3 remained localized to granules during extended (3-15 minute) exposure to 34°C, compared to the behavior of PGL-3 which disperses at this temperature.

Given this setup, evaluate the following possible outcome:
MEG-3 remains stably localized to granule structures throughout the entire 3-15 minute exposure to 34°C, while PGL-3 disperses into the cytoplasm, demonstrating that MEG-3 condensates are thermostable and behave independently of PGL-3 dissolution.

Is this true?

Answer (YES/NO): YES